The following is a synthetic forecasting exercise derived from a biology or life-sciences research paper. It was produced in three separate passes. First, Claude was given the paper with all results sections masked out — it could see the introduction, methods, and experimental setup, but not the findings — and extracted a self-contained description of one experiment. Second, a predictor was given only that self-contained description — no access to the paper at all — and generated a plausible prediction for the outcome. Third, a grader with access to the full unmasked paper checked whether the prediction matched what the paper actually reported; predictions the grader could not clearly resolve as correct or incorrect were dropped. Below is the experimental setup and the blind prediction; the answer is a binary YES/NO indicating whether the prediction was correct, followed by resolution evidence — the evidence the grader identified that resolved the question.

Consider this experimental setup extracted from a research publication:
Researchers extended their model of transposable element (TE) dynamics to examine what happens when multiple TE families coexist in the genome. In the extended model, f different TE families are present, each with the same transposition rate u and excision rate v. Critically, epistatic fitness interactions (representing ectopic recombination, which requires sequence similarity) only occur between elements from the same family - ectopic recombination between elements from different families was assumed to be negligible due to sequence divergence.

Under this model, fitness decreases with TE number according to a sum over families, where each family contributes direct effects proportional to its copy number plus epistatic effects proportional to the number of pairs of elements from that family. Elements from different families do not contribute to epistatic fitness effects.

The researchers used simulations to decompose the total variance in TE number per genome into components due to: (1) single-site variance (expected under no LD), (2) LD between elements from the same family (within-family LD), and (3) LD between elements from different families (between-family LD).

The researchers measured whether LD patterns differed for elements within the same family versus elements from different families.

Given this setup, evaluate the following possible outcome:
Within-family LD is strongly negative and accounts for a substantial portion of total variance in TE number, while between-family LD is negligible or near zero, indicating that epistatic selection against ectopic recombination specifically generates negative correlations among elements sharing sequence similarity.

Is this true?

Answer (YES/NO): NO